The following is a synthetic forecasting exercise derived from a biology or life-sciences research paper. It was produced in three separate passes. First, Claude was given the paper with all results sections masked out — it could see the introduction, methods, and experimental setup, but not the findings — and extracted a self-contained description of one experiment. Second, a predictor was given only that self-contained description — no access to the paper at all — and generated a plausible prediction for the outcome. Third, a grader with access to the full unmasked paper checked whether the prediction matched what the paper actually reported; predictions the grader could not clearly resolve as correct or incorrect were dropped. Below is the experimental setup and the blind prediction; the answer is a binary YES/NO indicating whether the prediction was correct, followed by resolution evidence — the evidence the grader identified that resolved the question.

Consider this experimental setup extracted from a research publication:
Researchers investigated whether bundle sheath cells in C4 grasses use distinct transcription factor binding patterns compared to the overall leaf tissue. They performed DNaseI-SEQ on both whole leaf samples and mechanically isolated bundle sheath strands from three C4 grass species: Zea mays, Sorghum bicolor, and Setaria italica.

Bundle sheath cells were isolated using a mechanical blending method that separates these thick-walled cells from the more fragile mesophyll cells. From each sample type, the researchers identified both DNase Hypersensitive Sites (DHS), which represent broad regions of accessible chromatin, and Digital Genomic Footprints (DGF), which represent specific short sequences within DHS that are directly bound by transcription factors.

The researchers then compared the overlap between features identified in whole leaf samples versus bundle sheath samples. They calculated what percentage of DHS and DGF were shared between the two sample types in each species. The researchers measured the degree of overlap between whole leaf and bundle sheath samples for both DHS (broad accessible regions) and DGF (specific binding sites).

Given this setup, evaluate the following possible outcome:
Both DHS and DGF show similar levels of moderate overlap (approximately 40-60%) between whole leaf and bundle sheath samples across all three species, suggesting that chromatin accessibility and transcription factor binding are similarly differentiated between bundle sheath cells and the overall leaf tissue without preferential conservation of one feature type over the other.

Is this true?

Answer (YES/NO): NO